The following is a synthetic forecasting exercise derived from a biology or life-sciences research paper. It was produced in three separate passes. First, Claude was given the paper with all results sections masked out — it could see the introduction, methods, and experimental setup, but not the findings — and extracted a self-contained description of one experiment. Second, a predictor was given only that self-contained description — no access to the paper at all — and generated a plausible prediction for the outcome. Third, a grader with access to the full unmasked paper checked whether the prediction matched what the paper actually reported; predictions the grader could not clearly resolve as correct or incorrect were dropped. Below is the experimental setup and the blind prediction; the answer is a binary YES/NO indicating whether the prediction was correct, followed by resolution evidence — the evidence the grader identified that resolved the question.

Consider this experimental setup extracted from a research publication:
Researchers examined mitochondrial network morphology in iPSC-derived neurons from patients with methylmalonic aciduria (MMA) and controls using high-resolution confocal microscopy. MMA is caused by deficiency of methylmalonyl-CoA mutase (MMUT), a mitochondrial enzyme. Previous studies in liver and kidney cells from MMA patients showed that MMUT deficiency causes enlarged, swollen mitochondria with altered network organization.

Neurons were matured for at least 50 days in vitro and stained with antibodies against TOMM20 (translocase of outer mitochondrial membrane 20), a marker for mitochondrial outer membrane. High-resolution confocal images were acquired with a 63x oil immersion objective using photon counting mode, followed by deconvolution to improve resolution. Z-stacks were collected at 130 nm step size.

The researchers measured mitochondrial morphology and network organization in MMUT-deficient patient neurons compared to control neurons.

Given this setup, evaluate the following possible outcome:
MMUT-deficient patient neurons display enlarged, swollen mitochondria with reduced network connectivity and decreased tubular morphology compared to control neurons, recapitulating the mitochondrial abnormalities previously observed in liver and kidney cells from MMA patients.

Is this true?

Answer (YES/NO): NO